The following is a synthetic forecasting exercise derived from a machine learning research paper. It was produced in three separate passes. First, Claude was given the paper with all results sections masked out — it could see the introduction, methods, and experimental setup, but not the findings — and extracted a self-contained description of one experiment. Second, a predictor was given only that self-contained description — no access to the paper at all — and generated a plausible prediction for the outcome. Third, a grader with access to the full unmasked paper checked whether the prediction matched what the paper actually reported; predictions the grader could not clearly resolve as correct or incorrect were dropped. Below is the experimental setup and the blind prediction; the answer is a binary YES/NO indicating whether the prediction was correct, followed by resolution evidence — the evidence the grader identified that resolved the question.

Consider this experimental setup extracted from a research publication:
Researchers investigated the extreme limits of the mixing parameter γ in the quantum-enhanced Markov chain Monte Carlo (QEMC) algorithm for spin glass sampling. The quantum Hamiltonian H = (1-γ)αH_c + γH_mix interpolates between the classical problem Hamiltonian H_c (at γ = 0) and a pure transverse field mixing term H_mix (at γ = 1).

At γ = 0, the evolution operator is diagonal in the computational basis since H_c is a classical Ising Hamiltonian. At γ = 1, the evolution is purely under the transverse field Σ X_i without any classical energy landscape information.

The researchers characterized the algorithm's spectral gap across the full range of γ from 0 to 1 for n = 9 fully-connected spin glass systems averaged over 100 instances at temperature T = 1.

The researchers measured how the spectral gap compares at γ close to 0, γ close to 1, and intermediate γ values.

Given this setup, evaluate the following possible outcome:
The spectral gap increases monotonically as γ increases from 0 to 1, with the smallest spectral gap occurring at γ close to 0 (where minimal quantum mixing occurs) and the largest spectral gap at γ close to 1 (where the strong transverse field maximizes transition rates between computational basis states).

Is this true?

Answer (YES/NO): NO